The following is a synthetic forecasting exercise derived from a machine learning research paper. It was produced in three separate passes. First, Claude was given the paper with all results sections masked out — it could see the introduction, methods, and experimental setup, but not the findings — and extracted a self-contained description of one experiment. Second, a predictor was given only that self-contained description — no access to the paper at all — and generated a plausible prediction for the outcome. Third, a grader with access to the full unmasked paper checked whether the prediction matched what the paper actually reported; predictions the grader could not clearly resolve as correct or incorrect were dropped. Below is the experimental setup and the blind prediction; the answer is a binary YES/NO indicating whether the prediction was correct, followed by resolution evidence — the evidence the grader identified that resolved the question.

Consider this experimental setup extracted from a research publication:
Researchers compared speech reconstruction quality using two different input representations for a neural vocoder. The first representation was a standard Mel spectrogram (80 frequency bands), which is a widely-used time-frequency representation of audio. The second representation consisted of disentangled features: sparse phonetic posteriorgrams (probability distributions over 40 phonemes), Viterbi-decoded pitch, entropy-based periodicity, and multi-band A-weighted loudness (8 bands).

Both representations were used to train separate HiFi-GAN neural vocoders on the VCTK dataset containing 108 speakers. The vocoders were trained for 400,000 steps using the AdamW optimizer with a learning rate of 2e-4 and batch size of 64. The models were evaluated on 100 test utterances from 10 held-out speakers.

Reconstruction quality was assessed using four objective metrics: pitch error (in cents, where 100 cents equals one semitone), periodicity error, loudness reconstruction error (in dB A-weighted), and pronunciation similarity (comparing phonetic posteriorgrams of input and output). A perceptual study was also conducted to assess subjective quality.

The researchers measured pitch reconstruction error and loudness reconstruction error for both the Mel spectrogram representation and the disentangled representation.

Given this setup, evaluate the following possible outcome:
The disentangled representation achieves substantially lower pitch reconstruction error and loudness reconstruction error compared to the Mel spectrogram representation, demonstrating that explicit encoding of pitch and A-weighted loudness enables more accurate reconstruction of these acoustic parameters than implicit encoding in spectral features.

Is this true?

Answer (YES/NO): NO